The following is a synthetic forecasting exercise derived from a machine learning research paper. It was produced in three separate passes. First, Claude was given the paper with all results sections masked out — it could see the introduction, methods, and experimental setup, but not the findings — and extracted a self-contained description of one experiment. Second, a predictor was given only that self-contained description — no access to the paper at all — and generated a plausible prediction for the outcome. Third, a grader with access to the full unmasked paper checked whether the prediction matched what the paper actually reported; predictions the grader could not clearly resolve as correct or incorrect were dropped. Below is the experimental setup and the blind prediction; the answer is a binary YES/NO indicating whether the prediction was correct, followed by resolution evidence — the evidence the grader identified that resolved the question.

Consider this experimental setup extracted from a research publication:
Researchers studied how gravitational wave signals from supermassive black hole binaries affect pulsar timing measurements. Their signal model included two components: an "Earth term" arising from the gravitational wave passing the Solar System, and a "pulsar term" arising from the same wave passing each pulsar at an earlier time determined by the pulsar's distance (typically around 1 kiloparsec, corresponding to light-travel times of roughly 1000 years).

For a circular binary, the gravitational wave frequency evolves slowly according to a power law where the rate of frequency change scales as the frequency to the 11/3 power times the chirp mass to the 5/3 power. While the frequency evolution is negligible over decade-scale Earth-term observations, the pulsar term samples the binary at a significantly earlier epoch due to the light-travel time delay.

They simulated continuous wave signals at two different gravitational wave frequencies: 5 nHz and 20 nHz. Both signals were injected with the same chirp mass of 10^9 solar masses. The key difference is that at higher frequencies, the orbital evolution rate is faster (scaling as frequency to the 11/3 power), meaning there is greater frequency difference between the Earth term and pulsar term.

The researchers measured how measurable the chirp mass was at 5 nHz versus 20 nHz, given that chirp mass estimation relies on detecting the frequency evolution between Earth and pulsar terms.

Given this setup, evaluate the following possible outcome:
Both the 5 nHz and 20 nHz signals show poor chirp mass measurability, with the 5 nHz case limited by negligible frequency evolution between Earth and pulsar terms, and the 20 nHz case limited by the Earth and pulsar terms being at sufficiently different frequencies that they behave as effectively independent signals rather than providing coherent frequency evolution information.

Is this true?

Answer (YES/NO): NO